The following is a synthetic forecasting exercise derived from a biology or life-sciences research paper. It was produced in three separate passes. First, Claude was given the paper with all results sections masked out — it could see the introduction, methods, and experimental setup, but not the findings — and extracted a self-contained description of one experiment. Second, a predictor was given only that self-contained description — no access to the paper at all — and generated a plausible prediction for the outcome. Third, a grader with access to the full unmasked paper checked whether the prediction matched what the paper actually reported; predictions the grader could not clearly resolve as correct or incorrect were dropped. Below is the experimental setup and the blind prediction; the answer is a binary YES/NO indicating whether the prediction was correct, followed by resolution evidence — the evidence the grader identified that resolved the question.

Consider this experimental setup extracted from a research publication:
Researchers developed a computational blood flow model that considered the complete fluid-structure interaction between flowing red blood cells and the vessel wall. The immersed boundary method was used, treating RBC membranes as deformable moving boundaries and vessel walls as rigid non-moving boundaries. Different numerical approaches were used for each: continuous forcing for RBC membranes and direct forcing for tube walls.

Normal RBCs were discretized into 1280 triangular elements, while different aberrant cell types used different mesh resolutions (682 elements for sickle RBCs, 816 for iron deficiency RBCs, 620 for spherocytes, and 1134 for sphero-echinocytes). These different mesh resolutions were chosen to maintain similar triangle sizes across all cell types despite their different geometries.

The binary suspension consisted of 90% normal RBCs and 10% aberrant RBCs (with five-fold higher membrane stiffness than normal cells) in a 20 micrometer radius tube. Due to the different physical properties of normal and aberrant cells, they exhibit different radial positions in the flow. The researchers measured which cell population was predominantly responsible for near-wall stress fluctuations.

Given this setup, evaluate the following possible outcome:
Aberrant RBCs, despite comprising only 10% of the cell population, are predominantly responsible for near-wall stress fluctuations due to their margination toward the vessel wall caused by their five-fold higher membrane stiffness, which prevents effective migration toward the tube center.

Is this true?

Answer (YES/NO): YES